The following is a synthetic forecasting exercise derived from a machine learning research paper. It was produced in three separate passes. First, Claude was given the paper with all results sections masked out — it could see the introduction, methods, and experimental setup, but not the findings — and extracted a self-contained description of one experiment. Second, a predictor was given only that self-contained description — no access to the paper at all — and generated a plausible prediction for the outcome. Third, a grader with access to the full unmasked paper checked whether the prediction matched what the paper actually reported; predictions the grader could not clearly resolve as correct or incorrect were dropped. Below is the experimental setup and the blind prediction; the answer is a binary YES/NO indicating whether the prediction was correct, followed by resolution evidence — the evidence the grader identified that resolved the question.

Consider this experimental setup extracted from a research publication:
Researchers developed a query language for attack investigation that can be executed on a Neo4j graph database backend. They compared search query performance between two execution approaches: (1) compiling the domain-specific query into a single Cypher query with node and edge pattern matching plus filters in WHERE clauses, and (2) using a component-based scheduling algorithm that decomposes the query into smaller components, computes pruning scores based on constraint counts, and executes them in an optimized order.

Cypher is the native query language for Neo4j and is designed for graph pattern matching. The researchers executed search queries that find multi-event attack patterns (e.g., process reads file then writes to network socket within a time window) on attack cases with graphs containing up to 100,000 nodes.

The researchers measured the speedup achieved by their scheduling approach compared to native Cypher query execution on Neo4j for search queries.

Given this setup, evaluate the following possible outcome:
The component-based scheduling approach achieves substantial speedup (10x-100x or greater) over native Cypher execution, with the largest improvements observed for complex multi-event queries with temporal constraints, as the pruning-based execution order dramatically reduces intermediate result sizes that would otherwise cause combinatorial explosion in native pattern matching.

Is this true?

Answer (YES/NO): NO